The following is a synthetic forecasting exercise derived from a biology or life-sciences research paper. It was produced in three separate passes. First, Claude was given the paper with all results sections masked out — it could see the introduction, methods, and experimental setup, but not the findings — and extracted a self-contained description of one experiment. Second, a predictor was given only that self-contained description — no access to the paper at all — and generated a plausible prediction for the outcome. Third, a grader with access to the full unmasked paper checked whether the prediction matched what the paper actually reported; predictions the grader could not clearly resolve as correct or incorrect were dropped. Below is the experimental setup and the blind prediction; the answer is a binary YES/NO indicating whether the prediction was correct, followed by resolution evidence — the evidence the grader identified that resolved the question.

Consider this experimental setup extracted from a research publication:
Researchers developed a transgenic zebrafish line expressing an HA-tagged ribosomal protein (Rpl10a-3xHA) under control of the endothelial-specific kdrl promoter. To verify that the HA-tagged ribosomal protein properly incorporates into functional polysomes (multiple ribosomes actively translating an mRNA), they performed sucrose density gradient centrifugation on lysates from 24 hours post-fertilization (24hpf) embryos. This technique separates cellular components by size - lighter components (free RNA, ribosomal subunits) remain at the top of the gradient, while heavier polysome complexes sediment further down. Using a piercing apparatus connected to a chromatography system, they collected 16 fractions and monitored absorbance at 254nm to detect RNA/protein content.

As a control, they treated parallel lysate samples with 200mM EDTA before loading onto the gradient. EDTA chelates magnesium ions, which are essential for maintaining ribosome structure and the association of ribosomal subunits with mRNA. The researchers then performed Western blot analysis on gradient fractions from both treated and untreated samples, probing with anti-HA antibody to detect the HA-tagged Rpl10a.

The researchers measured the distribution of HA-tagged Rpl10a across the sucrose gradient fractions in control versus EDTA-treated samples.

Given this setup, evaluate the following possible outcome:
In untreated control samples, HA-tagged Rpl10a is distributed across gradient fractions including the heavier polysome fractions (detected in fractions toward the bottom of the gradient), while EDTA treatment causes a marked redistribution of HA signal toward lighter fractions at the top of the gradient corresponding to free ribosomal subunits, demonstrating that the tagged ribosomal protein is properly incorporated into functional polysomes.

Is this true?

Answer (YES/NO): YES